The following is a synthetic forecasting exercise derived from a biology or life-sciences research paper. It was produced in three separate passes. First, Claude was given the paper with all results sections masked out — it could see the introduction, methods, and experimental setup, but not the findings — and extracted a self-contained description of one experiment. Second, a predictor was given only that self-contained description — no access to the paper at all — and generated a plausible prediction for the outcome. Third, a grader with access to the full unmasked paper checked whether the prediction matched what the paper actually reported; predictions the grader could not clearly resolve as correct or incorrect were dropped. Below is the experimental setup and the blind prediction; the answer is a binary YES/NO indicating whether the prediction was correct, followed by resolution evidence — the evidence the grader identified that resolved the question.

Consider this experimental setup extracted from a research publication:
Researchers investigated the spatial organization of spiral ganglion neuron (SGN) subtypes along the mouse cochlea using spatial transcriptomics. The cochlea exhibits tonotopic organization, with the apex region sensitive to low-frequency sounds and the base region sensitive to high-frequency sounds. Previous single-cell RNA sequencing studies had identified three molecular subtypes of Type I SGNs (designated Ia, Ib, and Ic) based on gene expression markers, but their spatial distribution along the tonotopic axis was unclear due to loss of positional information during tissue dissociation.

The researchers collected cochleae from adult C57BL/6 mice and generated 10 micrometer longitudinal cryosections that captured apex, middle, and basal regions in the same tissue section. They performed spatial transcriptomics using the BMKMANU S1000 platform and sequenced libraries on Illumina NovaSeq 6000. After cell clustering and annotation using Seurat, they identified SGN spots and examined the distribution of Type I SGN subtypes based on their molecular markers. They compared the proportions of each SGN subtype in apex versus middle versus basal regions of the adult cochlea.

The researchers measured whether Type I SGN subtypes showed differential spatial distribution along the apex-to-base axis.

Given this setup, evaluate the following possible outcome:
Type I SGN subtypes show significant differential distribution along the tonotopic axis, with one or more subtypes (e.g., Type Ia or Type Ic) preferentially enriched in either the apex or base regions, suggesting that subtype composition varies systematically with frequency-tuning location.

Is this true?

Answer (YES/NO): YES